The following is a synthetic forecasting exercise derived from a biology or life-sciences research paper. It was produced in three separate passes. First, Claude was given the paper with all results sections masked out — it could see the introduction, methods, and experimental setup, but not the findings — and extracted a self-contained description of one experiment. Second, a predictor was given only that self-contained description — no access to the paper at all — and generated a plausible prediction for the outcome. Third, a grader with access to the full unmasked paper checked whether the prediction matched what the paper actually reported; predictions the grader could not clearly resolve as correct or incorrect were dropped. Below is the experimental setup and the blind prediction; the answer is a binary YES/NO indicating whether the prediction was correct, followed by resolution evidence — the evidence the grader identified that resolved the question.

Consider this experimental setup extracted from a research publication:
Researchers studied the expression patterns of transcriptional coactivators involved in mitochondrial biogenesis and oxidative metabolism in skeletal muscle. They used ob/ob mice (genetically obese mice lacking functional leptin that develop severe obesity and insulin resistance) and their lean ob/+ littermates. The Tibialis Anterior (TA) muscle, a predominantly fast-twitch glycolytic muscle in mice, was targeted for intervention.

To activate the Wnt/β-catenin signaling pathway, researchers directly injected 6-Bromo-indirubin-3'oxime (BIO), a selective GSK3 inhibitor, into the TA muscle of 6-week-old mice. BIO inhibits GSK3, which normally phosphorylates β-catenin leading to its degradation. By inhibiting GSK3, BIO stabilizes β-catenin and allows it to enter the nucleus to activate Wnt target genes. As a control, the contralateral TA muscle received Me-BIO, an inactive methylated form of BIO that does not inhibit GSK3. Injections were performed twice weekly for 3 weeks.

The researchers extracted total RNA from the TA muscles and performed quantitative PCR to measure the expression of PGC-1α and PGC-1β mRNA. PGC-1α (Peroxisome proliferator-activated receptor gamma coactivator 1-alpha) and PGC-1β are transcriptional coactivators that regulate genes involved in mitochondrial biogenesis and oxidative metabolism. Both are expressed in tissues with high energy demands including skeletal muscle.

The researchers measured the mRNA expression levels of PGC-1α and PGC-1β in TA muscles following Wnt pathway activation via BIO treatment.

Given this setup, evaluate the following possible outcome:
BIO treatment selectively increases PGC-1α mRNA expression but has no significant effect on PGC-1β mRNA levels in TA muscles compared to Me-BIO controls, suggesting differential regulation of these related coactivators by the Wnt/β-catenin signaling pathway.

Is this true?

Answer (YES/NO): YES